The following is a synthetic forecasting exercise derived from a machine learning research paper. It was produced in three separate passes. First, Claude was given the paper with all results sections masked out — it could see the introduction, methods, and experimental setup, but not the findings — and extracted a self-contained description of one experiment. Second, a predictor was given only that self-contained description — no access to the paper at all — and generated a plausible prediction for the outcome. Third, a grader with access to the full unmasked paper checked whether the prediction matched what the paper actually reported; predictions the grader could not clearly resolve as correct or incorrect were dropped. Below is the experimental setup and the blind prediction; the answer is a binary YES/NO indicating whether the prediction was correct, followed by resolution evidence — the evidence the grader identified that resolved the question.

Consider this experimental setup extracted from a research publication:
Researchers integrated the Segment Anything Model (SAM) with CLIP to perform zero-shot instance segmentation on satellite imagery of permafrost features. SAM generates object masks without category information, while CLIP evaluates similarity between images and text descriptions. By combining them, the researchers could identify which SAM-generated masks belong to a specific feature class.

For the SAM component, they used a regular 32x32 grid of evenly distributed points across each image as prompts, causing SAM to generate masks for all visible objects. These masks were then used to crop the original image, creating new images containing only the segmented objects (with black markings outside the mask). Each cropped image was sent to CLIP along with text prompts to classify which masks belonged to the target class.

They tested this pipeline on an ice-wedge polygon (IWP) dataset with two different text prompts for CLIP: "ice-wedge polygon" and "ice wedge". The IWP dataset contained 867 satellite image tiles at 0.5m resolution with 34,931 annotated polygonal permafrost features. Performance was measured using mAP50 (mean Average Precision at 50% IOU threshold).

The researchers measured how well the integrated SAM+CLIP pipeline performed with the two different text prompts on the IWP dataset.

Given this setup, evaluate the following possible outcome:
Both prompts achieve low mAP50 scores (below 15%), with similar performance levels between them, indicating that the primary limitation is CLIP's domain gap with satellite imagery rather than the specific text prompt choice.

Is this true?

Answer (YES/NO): NO